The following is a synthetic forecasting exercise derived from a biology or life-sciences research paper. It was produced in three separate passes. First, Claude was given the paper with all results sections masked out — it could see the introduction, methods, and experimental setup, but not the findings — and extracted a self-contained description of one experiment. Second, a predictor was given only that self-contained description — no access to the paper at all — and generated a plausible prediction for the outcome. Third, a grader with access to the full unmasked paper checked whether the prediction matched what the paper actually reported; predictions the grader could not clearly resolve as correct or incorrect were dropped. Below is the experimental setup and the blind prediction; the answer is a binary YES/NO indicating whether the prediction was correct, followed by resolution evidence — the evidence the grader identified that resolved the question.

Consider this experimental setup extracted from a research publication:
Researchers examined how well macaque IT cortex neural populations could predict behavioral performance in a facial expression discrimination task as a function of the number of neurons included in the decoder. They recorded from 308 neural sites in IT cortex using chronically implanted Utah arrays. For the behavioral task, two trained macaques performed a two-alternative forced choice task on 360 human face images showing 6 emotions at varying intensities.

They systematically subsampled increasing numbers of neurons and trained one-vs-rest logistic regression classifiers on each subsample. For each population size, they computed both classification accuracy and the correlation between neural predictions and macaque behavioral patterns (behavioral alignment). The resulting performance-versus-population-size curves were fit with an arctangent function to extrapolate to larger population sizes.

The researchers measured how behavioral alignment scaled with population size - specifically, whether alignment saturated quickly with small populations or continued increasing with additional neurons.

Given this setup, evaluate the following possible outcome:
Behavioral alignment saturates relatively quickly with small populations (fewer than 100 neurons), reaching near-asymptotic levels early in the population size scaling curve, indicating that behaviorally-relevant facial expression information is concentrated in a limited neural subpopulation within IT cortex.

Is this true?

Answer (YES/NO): NO